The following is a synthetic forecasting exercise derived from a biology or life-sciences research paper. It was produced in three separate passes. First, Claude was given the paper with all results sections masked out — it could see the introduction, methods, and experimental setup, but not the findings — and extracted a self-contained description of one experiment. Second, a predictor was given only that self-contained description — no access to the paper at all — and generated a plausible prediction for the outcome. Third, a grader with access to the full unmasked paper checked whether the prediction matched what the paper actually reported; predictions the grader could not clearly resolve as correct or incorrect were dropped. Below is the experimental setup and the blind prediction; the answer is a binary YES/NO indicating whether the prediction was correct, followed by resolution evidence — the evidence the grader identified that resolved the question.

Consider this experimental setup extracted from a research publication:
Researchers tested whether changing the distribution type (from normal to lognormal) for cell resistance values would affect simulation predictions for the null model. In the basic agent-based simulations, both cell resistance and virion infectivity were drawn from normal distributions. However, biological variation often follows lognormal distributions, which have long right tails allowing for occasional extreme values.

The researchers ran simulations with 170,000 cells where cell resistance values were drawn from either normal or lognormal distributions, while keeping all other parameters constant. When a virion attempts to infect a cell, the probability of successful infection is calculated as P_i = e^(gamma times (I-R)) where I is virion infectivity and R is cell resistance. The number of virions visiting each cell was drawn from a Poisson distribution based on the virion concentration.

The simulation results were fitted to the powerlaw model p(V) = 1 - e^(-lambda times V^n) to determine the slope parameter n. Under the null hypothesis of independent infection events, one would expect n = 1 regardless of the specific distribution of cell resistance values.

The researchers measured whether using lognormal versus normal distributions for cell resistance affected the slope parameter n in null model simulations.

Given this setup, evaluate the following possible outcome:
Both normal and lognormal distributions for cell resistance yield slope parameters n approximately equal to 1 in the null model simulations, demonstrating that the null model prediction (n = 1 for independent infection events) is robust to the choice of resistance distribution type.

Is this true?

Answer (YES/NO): YES